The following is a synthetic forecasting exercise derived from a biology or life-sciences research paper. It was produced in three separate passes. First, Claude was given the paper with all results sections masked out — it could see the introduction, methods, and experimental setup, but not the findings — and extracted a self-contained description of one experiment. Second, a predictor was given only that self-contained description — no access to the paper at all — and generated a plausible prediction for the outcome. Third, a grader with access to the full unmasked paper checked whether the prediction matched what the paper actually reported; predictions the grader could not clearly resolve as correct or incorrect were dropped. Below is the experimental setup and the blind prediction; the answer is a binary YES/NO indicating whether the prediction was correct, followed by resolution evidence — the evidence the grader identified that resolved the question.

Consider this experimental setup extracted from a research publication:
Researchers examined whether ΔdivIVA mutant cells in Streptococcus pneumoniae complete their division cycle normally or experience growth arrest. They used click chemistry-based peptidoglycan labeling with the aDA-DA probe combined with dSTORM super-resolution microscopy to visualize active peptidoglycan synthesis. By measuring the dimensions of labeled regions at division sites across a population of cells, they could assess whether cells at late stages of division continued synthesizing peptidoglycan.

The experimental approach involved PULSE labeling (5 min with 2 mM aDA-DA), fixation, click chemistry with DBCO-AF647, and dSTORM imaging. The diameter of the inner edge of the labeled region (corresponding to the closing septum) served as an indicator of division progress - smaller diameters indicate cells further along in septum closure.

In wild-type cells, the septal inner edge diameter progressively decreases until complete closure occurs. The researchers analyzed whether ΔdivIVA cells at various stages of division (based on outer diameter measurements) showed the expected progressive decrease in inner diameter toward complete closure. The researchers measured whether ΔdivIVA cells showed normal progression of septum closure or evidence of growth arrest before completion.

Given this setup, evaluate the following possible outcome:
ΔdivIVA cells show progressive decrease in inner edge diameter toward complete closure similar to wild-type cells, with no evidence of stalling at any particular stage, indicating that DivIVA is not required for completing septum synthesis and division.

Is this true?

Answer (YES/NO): NO